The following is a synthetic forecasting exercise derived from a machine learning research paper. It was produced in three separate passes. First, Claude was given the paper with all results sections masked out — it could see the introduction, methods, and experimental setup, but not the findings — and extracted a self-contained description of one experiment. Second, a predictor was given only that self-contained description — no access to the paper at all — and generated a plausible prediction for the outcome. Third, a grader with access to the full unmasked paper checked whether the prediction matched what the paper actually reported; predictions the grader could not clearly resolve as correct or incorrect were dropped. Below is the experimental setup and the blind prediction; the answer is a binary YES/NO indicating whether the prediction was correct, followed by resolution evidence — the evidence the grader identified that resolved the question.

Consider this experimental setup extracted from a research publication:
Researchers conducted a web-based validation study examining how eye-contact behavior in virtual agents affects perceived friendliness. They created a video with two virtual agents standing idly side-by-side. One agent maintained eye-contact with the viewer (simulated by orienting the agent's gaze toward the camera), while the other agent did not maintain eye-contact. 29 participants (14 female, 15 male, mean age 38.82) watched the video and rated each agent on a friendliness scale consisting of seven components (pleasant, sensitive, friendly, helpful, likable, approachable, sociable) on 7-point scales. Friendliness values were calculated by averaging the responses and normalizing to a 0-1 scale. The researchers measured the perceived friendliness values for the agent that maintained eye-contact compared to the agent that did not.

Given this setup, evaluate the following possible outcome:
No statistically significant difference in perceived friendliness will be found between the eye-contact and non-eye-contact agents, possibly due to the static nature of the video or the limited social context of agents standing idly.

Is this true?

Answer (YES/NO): NO